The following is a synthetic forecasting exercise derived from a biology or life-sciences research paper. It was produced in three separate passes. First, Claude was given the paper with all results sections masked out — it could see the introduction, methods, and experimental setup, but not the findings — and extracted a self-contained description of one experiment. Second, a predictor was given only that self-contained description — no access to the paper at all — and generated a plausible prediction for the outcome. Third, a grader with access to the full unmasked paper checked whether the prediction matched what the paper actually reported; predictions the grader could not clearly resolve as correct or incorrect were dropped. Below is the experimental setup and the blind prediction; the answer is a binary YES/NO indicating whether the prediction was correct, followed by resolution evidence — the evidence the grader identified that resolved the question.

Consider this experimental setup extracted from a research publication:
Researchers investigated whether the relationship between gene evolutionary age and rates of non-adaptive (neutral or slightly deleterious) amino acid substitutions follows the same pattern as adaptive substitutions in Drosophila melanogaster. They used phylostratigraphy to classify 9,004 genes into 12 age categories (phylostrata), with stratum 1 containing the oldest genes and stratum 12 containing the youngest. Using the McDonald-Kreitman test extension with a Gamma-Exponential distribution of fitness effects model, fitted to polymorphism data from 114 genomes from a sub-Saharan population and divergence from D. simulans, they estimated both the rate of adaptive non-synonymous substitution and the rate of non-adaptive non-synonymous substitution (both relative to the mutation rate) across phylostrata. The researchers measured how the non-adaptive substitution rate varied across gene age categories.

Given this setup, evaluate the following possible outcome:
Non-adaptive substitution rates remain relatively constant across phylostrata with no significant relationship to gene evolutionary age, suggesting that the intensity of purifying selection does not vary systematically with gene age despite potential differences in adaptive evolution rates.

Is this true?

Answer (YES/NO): NO